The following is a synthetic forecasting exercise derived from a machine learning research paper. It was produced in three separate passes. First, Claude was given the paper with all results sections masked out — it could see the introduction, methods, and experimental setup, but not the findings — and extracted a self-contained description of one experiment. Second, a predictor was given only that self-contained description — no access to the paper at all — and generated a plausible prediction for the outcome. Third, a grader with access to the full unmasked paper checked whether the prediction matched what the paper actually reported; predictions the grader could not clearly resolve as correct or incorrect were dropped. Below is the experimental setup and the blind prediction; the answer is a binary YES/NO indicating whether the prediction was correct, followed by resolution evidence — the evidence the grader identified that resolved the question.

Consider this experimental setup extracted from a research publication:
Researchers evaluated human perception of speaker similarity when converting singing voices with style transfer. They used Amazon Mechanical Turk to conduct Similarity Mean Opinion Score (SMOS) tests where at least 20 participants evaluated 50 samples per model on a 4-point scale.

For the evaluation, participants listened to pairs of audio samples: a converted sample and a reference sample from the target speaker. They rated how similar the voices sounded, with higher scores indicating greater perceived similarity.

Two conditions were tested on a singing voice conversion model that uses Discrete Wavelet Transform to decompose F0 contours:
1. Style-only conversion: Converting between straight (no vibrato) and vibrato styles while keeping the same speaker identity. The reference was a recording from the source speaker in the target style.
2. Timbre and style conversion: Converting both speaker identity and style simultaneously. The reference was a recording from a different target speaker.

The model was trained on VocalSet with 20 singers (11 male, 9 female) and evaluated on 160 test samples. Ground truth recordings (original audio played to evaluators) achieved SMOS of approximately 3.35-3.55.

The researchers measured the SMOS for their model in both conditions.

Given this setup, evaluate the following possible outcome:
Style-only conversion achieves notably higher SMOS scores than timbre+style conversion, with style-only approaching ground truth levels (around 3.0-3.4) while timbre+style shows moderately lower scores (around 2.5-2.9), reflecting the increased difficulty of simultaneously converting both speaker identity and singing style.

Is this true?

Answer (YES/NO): NO